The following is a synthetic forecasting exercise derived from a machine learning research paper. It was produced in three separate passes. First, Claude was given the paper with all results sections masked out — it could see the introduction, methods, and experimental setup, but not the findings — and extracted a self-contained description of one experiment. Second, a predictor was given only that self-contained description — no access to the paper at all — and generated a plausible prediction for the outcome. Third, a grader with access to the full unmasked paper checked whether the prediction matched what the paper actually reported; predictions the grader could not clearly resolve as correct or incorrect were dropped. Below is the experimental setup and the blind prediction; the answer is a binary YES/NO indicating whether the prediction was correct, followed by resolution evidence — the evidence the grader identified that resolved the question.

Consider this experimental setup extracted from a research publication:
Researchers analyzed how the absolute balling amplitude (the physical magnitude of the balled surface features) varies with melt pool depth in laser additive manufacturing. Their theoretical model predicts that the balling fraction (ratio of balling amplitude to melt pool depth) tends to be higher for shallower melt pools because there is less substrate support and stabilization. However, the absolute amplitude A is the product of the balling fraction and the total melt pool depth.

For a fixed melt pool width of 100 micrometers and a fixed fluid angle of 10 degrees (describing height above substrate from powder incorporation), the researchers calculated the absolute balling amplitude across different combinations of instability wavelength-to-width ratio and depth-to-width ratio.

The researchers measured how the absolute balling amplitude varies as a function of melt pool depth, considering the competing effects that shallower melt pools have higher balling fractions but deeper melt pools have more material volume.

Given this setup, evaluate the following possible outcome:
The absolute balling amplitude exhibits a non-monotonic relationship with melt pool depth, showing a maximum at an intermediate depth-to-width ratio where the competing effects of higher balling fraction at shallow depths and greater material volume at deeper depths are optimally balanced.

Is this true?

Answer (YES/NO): YES